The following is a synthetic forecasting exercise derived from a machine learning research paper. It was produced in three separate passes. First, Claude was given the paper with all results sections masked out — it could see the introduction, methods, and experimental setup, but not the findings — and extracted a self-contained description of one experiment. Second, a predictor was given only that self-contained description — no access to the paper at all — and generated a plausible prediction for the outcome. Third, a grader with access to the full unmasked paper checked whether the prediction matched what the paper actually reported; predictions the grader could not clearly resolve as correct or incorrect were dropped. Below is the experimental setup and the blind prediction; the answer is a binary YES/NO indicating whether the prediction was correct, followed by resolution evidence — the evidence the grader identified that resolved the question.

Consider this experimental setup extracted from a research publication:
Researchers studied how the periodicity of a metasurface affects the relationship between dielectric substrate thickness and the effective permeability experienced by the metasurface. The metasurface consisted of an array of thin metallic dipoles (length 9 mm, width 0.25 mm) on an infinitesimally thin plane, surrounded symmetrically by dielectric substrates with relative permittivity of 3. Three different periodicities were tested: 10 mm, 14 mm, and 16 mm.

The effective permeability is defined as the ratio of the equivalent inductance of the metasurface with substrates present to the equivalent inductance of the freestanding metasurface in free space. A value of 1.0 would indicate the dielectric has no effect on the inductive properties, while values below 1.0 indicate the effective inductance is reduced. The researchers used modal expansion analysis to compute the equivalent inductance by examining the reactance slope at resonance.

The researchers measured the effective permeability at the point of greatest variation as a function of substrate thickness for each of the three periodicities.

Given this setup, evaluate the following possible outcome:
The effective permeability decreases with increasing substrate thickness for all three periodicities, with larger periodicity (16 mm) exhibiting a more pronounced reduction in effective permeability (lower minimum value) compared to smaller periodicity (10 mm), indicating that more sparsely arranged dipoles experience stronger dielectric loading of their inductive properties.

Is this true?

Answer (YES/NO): NO